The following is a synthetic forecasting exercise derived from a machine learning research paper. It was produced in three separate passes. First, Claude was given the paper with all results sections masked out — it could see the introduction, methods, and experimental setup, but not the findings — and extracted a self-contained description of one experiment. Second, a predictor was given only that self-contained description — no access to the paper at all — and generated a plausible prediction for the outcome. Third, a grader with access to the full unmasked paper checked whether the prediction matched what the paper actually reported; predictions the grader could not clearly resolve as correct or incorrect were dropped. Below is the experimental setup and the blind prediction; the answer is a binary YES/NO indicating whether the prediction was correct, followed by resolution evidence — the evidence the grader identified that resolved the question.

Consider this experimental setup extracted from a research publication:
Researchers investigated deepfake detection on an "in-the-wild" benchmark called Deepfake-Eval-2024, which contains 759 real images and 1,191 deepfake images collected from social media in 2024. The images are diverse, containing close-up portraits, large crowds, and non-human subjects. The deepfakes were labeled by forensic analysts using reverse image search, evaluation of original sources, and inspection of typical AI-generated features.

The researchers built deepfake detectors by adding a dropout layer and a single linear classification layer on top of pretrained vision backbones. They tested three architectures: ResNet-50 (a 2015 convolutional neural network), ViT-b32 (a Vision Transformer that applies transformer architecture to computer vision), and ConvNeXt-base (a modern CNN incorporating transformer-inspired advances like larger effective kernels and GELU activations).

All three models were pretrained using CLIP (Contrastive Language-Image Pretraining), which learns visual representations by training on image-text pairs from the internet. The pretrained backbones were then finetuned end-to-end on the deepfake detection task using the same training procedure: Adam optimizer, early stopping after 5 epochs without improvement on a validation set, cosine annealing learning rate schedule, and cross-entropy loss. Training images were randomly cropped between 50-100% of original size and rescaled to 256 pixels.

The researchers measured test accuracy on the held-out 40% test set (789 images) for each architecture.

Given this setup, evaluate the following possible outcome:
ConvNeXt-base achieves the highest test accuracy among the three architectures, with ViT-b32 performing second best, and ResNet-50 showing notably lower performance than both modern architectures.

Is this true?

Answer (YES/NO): NO